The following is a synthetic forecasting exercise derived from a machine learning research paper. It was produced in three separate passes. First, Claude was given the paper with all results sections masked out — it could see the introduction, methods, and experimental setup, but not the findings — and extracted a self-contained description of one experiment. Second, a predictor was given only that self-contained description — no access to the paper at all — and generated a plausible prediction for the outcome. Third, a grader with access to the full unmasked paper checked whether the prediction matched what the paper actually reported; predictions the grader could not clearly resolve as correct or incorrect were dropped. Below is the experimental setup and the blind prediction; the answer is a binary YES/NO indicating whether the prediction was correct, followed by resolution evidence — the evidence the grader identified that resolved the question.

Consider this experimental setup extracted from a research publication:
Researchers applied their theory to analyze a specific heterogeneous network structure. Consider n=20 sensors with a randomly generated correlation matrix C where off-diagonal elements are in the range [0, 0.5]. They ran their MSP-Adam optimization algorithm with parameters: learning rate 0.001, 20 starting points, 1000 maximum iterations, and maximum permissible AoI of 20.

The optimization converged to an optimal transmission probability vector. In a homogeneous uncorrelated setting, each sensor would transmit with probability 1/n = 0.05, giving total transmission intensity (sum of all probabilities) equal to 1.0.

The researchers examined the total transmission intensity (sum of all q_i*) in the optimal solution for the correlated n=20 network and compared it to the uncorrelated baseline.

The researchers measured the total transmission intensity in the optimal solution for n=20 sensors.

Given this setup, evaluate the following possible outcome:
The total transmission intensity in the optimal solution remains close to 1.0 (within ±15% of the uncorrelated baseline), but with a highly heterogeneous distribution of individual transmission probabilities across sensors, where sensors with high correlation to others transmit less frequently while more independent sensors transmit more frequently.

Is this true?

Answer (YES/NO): YES